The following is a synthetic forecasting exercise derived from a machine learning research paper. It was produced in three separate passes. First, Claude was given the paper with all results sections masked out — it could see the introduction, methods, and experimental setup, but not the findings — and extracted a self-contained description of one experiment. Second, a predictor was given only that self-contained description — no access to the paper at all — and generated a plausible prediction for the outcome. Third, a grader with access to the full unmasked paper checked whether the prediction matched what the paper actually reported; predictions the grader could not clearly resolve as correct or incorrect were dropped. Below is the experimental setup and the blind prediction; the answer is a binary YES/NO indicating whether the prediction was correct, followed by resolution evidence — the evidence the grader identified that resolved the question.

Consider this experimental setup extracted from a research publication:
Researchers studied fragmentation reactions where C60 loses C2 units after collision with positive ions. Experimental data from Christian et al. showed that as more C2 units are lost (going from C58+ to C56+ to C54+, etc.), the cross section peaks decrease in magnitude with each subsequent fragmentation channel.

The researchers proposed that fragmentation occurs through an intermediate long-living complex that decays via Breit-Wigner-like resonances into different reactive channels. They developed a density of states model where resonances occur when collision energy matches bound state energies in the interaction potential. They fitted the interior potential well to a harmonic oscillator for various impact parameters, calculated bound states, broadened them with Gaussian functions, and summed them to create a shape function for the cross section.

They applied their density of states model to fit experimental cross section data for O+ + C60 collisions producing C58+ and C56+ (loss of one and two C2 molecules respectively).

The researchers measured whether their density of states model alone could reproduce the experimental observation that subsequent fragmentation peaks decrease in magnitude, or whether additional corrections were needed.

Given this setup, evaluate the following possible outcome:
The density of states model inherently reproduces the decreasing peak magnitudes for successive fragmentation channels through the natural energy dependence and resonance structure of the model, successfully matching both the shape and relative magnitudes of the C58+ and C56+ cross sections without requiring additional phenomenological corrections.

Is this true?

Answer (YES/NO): NO